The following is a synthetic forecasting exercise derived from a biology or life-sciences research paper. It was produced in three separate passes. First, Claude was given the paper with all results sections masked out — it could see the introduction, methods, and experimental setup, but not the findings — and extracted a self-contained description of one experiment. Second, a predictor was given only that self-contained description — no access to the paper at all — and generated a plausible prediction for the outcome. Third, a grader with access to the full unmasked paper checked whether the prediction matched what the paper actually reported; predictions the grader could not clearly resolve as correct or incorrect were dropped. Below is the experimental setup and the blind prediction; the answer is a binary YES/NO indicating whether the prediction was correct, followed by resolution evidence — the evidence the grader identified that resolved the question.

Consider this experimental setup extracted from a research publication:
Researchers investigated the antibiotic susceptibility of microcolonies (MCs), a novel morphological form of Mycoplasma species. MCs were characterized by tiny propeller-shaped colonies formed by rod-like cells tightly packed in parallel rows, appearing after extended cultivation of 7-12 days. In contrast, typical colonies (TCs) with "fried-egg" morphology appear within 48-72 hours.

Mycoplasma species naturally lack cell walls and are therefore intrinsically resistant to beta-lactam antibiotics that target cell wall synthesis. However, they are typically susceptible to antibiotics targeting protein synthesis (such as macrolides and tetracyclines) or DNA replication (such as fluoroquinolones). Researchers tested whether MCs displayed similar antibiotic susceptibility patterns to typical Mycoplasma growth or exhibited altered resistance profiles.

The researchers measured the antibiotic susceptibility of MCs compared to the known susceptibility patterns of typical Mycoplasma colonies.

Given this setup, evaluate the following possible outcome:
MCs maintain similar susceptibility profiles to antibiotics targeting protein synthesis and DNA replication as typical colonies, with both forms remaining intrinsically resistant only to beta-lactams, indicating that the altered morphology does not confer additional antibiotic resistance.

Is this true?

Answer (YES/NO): NO